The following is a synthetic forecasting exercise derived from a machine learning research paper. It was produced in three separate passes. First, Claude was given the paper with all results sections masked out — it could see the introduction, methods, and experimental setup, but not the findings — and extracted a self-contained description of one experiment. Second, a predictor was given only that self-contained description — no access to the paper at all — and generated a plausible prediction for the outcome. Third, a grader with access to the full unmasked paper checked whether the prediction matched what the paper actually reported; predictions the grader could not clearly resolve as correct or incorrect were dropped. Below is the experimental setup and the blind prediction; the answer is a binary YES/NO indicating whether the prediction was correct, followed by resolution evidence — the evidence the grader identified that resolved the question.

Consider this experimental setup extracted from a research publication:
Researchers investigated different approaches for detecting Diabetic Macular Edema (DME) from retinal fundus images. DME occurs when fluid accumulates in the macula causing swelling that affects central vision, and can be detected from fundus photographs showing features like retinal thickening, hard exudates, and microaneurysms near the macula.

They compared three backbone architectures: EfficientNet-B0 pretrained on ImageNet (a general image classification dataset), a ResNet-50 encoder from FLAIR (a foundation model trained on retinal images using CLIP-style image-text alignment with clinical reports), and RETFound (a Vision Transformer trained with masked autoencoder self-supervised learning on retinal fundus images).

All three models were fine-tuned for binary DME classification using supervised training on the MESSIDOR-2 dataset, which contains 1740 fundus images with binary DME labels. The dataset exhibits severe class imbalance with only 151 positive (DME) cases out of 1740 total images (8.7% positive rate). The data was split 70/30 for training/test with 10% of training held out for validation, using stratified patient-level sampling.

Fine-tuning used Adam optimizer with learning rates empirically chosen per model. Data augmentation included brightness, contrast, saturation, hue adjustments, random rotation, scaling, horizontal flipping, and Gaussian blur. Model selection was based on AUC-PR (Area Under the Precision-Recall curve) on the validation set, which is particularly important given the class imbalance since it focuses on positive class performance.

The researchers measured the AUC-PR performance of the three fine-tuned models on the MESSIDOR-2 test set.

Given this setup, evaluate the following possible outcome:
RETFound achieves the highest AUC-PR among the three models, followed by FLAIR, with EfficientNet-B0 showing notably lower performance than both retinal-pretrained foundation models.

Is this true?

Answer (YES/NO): NO